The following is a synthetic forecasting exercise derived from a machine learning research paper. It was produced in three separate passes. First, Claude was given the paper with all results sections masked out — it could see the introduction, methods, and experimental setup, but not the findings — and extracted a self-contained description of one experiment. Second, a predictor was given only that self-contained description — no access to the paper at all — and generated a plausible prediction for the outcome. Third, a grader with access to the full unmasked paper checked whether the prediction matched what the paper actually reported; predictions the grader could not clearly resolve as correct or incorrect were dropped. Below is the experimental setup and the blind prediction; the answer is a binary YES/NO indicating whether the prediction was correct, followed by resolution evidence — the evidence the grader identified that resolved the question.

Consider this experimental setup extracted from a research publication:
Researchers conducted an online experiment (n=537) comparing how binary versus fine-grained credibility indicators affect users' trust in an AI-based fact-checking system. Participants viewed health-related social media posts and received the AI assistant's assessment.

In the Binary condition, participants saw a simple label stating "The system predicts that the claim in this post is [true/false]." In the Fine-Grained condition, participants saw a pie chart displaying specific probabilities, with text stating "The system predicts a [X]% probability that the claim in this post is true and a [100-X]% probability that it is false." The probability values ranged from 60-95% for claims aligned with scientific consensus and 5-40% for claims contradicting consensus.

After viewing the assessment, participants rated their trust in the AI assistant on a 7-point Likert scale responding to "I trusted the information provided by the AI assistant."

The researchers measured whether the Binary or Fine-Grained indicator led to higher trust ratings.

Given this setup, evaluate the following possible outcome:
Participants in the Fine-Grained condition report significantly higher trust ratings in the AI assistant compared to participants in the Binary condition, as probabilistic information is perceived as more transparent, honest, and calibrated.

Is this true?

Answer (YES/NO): NO